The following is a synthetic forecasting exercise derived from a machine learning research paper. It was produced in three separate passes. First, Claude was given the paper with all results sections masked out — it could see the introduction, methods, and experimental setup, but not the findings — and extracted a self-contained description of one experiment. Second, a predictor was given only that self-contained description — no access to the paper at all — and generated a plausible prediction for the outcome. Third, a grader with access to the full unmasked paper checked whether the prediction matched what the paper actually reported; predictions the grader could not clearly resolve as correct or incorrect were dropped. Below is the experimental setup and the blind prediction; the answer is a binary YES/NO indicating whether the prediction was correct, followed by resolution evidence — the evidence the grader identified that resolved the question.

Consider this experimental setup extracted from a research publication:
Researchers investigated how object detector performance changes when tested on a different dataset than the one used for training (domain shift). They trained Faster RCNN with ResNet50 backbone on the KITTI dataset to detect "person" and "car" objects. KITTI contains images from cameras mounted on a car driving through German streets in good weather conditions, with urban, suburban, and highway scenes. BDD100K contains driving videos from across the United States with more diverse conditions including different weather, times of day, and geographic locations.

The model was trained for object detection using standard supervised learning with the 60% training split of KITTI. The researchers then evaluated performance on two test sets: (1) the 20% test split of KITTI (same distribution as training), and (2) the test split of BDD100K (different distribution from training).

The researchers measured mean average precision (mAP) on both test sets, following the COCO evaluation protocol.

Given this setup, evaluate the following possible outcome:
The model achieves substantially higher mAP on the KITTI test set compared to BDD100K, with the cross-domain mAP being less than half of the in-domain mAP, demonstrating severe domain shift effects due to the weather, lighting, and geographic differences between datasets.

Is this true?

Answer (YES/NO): YES